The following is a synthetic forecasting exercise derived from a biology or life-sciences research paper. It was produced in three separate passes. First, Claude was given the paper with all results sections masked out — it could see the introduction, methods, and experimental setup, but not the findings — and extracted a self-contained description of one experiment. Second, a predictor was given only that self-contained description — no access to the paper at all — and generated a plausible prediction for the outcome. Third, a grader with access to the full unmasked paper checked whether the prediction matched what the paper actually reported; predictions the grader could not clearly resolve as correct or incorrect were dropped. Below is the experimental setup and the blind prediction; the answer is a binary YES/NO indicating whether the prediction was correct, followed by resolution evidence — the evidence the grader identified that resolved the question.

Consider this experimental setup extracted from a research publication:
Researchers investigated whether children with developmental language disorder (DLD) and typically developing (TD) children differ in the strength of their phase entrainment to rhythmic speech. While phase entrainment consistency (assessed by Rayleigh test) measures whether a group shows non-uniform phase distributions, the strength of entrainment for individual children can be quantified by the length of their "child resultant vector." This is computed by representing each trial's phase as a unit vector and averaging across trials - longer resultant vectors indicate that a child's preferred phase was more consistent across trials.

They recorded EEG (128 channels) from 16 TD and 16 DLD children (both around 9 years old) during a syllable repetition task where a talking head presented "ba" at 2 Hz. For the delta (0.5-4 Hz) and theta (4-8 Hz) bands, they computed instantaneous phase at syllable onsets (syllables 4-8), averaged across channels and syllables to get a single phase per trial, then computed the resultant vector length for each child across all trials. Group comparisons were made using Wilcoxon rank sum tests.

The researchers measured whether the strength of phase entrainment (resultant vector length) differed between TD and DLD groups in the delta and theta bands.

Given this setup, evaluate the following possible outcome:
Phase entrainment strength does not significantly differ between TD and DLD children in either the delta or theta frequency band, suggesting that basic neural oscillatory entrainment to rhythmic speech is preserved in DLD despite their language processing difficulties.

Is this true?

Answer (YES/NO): YES